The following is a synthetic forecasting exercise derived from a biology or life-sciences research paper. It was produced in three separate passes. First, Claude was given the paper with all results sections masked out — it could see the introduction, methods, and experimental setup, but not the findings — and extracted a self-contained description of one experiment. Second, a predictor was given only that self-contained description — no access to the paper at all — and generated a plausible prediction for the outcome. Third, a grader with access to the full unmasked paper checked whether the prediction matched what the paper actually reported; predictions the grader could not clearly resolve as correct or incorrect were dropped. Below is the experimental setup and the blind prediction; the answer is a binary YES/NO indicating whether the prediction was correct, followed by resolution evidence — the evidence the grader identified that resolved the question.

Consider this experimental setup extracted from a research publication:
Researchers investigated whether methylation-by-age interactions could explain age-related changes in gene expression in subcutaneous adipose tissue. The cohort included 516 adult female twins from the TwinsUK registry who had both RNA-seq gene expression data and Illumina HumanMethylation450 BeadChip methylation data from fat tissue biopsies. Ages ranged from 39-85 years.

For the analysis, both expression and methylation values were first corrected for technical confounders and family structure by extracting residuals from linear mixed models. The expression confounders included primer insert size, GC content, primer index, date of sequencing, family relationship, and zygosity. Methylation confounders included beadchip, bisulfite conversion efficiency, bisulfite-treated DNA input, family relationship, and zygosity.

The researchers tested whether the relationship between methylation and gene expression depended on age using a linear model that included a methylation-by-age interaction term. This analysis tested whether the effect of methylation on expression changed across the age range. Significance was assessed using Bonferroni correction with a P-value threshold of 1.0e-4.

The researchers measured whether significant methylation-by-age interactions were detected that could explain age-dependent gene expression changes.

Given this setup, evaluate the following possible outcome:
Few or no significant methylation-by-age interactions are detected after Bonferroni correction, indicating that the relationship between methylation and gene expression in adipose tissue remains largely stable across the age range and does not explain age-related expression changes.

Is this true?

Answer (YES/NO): YES